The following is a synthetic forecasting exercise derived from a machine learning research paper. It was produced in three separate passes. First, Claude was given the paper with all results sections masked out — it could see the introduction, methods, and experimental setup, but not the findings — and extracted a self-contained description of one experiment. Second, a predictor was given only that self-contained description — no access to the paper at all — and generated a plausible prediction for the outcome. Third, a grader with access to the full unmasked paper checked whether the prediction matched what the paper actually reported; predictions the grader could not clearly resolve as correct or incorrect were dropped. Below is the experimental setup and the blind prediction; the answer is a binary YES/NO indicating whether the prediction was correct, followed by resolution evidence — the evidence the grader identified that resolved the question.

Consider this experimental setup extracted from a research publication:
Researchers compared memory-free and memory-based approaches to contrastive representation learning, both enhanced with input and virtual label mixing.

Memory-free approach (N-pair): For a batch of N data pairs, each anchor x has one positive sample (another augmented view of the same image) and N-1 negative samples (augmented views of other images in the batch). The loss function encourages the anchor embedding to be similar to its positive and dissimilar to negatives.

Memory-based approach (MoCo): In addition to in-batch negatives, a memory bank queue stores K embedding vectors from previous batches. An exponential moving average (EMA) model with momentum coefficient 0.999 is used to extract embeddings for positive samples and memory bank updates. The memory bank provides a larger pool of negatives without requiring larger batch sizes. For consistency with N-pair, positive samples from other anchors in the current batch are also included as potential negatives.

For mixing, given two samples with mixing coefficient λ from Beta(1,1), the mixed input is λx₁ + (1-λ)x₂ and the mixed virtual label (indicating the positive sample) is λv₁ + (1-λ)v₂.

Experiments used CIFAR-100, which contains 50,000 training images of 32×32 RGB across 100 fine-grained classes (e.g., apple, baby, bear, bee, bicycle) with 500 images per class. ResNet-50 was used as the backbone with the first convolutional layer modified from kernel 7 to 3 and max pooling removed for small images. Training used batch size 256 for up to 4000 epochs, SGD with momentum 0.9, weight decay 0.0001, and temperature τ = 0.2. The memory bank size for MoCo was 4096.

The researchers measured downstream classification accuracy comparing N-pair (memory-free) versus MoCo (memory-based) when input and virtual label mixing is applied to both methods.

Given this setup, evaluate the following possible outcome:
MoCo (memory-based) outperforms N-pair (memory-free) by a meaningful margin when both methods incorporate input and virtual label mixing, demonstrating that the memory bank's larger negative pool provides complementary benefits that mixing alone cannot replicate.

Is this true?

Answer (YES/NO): YES